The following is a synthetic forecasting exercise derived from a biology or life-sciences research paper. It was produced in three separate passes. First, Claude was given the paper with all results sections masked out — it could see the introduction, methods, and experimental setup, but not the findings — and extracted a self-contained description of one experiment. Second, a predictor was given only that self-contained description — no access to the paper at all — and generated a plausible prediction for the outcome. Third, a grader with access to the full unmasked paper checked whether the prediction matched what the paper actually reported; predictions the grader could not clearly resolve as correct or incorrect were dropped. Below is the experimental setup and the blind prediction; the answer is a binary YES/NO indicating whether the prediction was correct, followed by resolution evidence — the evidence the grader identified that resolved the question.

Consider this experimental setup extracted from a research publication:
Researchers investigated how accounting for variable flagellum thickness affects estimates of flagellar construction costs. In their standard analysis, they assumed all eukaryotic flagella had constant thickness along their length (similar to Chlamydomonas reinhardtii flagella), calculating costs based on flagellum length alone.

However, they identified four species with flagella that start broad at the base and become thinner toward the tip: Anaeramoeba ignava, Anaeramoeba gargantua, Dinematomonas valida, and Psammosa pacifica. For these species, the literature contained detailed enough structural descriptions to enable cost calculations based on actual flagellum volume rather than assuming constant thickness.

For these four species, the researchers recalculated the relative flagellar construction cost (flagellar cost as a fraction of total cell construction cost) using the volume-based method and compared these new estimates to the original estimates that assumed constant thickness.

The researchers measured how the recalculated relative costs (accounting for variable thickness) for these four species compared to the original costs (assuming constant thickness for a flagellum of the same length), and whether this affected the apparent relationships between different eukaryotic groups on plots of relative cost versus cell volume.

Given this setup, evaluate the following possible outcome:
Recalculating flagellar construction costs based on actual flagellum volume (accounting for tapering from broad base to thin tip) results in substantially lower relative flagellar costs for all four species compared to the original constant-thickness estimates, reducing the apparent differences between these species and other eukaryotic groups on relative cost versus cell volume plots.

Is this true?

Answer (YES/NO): NO